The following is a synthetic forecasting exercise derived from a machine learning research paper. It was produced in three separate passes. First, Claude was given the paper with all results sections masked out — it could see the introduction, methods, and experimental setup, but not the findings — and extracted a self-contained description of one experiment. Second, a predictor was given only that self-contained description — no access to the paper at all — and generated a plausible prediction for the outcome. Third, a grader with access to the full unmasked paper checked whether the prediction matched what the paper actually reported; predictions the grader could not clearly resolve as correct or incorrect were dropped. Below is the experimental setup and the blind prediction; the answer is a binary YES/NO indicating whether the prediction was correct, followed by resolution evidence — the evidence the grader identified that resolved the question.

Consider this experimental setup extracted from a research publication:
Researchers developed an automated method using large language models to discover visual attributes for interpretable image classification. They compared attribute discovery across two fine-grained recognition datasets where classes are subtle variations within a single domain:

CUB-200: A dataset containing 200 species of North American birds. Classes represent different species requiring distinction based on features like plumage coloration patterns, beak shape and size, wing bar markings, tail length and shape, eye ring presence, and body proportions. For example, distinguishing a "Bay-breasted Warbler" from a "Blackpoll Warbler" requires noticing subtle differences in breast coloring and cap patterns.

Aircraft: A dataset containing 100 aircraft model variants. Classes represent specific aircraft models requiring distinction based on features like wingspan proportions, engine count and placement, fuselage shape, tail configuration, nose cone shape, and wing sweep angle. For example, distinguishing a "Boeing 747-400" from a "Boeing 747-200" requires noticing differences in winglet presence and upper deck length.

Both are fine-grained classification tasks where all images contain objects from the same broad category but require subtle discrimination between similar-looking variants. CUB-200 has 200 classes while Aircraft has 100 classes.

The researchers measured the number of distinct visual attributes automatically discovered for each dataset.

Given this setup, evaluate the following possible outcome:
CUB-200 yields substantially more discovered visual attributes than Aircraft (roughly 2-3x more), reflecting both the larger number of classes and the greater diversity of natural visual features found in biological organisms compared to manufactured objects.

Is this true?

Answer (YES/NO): NO